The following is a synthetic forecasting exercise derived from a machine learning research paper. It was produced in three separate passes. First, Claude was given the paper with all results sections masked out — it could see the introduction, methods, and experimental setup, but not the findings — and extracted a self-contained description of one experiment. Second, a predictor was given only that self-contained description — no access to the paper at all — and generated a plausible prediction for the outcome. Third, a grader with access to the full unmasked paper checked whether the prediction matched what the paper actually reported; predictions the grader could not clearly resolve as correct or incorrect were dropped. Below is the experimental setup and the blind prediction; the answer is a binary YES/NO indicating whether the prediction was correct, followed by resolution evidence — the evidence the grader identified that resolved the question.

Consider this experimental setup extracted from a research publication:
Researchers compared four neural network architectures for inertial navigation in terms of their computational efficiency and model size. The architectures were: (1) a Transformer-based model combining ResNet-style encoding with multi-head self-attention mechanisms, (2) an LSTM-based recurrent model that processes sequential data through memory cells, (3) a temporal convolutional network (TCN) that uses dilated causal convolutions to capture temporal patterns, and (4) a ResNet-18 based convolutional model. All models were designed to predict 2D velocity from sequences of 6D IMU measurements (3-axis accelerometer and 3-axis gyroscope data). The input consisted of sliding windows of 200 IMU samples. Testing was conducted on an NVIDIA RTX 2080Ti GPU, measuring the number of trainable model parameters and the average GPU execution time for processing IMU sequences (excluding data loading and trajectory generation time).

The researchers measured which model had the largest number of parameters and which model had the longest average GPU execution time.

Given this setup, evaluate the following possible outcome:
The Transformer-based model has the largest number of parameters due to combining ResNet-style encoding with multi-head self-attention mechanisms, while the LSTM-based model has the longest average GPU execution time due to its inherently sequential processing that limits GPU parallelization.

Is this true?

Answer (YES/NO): NO